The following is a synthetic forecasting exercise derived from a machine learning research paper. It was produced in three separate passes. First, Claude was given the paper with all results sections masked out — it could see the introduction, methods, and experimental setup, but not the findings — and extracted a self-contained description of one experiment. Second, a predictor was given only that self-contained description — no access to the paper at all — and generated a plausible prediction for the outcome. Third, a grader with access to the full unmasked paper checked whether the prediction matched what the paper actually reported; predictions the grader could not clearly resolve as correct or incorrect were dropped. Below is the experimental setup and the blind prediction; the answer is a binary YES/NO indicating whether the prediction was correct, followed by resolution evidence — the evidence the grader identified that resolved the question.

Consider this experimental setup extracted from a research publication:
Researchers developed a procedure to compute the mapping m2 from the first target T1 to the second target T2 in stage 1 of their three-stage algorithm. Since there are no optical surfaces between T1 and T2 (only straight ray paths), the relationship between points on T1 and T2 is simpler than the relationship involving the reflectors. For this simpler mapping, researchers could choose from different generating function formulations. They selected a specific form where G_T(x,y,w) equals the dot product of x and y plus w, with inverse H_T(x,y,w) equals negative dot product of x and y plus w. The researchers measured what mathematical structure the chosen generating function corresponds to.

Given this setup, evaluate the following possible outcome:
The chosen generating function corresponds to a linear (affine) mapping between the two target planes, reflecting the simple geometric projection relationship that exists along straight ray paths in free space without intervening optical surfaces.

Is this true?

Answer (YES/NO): NO